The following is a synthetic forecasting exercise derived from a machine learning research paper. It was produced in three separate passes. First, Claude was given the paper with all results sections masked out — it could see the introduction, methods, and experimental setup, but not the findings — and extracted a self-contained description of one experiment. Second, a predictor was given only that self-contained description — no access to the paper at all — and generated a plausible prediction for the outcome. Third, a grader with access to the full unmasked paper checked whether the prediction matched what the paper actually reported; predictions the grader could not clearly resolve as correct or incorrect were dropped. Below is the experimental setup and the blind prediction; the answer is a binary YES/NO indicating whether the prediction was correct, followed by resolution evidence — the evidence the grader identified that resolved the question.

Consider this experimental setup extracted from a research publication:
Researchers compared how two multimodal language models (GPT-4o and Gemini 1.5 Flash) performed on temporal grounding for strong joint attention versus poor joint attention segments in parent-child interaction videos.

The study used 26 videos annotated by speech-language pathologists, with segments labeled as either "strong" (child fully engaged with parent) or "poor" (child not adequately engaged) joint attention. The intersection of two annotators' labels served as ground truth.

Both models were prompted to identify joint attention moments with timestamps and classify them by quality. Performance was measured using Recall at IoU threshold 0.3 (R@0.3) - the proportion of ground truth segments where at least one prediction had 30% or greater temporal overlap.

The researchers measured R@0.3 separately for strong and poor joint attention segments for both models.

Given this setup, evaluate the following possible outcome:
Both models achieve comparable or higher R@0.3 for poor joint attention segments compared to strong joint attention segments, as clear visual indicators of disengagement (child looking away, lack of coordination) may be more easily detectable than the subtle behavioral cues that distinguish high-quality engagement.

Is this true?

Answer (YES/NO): NO